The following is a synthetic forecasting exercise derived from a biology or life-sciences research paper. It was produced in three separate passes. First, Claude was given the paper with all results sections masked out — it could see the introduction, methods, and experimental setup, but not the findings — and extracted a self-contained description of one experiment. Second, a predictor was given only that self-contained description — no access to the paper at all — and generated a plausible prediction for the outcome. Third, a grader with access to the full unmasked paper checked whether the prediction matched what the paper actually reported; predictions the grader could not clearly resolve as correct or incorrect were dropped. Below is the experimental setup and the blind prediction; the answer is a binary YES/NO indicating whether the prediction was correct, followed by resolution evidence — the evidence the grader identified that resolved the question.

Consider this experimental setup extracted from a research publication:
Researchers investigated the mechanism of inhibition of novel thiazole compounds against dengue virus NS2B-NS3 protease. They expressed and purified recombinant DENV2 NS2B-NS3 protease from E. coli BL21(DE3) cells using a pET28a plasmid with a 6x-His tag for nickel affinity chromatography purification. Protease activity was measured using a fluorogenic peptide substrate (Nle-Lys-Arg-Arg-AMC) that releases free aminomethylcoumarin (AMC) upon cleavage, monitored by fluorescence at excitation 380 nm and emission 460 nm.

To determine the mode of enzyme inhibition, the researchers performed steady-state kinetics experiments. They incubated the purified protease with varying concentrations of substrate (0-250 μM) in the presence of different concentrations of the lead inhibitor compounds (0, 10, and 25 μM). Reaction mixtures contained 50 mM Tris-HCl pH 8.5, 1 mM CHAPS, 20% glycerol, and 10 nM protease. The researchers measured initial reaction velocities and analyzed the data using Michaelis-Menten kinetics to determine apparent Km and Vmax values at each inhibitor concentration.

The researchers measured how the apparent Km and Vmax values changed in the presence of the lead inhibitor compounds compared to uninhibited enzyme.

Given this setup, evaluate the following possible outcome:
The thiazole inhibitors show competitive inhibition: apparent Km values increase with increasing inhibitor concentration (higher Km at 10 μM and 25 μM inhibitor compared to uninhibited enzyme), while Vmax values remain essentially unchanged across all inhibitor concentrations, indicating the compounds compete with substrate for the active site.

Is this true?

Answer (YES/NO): NO